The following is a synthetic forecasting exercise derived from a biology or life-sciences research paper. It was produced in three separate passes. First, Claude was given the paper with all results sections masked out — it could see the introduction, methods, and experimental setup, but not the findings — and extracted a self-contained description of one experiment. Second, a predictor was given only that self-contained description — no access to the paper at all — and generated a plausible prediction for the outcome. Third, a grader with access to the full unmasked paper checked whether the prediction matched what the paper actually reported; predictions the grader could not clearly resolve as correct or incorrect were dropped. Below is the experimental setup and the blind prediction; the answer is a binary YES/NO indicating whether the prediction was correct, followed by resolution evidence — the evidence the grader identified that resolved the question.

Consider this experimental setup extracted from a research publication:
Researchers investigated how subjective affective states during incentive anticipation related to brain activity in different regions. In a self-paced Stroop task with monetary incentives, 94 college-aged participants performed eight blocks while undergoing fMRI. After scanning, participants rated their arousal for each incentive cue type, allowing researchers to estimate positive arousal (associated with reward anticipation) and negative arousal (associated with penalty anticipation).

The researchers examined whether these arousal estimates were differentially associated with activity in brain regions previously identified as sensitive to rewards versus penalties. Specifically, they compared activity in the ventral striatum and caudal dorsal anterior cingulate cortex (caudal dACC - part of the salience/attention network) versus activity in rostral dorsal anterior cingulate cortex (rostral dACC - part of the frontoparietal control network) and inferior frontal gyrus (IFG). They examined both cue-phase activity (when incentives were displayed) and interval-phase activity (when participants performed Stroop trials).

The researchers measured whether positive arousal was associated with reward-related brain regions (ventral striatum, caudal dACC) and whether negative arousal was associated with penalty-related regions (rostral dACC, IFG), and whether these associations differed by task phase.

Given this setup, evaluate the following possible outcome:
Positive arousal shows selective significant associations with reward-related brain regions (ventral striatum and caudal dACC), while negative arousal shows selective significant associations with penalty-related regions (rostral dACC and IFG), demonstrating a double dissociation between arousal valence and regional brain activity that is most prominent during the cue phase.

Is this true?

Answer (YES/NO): NO